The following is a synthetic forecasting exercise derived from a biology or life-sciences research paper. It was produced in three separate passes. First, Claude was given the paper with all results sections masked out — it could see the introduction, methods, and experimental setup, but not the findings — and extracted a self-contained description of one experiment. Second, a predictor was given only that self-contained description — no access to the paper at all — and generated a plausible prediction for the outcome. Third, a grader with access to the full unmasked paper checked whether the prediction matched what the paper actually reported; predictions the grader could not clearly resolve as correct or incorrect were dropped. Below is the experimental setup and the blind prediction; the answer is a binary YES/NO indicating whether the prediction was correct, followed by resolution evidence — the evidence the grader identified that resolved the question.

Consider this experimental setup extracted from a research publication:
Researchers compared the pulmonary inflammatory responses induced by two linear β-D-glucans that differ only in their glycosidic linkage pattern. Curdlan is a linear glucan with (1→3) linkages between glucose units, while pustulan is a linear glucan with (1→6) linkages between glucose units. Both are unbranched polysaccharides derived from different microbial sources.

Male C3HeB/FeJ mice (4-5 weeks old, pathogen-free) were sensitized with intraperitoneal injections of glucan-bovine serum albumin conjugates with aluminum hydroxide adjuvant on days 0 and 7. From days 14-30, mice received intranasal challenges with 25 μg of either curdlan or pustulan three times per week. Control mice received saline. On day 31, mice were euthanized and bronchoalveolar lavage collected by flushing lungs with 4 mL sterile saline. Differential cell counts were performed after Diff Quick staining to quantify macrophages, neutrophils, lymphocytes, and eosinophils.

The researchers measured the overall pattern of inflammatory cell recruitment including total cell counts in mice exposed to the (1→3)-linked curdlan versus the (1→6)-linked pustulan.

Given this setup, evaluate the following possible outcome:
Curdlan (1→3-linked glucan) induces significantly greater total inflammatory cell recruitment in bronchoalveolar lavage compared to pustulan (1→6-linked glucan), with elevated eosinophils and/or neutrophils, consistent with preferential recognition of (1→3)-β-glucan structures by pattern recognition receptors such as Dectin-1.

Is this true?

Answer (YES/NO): NO